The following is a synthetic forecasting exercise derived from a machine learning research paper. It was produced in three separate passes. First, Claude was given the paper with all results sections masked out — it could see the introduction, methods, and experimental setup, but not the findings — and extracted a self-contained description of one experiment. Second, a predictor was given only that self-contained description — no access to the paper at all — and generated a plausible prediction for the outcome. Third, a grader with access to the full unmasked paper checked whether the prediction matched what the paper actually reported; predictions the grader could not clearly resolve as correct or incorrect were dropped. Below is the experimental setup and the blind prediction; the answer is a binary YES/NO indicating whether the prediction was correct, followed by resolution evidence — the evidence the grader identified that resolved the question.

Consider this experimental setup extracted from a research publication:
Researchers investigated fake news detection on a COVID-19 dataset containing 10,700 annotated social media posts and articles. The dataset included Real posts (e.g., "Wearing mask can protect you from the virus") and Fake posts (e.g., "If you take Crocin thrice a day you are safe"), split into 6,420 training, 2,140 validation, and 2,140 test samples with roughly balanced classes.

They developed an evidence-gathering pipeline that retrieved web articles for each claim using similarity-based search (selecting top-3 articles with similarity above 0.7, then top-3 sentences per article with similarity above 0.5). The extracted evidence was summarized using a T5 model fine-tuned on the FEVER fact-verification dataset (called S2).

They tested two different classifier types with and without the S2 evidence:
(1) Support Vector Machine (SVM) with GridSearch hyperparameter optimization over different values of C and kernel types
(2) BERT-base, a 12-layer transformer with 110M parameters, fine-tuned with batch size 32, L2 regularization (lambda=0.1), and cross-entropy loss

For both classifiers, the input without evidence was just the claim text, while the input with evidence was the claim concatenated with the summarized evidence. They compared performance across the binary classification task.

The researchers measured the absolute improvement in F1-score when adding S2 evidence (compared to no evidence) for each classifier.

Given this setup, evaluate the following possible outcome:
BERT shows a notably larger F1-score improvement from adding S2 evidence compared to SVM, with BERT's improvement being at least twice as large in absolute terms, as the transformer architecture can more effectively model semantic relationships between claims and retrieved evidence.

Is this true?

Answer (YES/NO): NO